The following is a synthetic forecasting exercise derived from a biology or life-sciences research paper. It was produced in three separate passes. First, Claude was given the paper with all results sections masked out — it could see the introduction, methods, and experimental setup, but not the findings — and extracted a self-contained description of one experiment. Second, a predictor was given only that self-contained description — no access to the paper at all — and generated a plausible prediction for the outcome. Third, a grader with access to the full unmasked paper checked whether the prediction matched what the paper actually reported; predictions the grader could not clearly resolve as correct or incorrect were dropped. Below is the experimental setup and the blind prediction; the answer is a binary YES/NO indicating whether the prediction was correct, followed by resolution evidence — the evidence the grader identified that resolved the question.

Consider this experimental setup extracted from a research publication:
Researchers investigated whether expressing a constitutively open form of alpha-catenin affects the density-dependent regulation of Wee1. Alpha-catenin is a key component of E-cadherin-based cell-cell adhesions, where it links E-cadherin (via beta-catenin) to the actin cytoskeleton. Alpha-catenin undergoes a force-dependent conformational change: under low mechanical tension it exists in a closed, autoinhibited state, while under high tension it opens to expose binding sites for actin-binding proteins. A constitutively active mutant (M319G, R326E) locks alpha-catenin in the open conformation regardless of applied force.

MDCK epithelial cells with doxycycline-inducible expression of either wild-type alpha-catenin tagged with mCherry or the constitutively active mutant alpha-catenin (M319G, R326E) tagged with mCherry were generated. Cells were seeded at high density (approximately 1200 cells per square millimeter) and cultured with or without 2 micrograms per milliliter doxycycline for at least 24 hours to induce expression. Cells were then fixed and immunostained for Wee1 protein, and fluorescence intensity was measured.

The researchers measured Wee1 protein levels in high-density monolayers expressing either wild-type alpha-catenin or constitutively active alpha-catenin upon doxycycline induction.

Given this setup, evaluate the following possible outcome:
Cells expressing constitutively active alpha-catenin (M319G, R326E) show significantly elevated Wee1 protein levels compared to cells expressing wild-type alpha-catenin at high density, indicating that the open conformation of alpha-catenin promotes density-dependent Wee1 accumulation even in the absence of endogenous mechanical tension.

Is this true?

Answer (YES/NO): NO